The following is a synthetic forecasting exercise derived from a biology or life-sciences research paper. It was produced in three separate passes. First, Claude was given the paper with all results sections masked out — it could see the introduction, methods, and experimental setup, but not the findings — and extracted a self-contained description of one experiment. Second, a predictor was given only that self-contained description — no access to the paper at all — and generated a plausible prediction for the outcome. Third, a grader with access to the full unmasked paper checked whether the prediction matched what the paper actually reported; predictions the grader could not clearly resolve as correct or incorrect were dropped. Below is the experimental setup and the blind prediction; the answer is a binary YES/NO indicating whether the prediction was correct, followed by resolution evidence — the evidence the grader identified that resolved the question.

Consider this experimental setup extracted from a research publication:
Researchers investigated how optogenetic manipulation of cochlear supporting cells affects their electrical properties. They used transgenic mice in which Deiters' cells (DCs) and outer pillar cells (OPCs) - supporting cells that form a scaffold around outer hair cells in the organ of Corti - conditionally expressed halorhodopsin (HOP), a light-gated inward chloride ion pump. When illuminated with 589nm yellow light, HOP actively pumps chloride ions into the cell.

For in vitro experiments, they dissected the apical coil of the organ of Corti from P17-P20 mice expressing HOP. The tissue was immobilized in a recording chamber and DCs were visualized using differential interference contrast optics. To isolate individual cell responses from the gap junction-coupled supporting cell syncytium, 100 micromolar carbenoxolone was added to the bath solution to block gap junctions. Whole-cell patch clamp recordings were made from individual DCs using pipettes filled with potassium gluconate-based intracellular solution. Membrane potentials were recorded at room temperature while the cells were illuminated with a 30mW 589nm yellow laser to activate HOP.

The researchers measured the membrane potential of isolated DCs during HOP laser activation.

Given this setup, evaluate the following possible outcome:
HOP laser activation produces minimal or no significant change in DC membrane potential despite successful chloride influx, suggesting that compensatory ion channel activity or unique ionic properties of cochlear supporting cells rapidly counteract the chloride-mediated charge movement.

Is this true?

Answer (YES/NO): NO